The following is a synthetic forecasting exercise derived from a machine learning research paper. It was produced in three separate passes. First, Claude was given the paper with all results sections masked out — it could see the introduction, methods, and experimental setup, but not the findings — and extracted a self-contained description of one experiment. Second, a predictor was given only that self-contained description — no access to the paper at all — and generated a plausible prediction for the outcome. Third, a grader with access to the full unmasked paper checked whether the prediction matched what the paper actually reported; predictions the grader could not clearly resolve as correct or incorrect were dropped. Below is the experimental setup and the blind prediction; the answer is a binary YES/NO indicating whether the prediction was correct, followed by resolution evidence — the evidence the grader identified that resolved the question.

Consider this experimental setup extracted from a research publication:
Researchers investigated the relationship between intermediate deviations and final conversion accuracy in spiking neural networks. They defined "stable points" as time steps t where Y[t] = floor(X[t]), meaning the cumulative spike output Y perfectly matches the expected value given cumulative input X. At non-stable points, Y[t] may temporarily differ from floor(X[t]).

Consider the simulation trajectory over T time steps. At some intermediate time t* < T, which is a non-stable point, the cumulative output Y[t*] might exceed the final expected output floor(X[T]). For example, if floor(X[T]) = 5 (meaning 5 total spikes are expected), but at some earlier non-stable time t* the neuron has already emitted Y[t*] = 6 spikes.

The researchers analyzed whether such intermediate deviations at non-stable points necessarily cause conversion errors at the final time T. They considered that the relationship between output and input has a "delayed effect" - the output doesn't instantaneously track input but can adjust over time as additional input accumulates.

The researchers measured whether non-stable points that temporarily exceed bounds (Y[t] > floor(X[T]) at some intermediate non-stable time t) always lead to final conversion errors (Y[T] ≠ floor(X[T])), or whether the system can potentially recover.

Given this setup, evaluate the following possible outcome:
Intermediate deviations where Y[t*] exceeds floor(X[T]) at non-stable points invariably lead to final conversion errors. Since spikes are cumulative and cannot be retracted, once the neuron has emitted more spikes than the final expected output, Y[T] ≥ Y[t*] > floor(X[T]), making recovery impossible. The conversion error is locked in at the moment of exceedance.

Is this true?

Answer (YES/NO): NO